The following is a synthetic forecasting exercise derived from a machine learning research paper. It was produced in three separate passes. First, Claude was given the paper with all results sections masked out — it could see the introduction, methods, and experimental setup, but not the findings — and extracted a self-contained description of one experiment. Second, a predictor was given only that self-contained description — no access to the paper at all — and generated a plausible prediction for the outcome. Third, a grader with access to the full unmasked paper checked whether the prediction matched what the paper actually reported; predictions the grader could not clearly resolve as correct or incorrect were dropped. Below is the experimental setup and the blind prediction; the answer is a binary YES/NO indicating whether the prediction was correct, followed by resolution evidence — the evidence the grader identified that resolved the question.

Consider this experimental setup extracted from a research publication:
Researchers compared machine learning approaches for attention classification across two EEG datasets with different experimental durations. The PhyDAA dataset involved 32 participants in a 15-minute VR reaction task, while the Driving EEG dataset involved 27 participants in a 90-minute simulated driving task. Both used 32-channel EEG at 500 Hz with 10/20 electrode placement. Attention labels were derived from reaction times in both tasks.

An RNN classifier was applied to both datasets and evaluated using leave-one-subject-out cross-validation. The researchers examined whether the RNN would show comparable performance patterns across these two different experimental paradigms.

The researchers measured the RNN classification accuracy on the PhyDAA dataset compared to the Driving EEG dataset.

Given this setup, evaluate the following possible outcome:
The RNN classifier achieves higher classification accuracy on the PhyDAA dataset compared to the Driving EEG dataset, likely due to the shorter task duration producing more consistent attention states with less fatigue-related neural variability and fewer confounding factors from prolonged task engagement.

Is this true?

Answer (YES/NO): NO